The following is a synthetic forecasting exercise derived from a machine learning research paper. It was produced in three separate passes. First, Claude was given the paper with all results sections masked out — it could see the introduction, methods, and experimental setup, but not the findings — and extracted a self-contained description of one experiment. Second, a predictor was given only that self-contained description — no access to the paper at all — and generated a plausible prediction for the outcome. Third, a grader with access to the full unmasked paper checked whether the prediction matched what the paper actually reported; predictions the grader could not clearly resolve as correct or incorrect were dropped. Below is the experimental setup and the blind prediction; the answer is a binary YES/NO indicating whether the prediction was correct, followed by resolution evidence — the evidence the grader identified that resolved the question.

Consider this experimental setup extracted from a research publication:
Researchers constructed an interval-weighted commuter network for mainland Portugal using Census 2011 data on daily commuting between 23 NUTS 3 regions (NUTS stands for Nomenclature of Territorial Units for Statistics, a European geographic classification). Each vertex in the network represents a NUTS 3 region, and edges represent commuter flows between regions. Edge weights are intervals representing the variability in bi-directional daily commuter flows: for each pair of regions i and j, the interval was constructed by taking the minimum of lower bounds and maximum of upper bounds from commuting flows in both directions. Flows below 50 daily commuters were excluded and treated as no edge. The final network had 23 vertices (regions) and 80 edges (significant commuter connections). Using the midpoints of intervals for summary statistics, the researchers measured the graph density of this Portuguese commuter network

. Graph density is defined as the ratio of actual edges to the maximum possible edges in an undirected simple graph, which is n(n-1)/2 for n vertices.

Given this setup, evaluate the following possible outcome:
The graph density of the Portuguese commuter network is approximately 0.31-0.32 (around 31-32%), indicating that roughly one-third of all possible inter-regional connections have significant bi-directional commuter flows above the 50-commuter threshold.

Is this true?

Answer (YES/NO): YES